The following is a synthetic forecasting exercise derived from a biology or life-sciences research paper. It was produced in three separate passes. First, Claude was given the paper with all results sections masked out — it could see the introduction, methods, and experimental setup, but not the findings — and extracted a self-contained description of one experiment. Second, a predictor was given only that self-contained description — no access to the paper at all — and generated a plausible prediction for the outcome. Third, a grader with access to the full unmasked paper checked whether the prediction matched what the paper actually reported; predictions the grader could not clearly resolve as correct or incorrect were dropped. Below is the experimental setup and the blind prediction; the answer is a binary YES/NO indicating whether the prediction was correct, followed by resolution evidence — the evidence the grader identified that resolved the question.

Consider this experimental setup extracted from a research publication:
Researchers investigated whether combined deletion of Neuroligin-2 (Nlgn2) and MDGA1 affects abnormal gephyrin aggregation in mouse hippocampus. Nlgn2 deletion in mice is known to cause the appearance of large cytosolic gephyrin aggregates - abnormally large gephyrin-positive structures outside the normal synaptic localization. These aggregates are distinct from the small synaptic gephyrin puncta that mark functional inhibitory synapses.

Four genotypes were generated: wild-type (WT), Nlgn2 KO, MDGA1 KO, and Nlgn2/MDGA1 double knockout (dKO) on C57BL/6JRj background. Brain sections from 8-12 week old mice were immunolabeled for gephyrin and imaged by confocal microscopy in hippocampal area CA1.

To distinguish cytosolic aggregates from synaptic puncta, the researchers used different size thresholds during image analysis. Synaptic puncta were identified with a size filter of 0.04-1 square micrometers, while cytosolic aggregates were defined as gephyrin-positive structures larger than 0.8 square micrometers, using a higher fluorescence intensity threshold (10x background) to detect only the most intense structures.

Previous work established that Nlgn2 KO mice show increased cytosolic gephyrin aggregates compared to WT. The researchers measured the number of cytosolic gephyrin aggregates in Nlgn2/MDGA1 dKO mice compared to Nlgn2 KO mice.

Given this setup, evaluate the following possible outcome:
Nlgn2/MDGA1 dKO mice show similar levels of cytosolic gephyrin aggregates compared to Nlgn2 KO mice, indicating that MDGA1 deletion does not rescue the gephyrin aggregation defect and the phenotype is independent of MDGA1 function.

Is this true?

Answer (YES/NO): NO